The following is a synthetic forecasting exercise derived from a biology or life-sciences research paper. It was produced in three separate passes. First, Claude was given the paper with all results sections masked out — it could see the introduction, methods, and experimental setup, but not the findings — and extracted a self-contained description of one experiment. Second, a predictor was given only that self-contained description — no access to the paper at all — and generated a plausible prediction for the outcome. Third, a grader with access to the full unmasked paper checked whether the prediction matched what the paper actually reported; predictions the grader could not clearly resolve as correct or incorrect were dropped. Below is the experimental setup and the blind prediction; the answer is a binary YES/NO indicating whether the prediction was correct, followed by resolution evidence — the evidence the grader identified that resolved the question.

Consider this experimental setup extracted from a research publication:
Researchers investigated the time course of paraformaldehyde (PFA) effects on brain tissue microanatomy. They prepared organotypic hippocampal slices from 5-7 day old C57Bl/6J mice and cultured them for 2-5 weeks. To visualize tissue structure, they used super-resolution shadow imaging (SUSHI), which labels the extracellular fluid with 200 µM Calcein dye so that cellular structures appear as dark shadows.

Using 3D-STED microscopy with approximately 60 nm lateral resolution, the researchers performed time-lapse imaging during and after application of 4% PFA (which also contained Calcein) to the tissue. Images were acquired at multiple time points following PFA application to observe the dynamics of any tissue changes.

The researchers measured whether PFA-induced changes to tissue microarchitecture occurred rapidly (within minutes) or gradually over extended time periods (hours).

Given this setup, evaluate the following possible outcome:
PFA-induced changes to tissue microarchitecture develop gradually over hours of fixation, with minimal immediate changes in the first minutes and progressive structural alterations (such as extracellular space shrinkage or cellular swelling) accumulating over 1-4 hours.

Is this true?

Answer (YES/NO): NO